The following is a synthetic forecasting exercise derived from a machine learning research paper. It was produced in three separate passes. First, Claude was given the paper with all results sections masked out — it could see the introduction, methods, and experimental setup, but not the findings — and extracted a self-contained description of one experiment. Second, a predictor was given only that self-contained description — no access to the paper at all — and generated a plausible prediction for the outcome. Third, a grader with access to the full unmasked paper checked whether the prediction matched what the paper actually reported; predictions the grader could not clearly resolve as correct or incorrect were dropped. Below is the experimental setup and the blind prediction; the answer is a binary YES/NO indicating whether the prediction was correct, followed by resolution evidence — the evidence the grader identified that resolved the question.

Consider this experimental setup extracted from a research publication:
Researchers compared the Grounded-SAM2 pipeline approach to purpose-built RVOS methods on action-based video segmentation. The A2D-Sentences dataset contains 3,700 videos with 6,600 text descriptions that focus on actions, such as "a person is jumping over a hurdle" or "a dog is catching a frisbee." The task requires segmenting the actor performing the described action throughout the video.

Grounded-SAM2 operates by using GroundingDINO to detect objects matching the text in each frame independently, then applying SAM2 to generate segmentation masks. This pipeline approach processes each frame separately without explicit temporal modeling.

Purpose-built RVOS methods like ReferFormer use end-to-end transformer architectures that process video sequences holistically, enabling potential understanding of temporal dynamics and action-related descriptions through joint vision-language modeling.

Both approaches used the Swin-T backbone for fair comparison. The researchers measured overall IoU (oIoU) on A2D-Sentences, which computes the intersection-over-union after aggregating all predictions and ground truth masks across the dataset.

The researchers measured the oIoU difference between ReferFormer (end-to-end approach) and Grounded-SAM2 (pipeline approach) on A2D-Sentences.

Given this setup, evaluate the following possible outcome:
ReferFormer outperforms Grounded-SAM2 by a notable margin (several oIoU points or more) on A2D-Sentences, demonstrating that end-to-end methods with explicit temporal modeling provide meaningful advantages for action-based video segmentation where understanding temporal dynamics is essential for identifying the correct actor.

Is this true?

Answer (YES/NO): YES